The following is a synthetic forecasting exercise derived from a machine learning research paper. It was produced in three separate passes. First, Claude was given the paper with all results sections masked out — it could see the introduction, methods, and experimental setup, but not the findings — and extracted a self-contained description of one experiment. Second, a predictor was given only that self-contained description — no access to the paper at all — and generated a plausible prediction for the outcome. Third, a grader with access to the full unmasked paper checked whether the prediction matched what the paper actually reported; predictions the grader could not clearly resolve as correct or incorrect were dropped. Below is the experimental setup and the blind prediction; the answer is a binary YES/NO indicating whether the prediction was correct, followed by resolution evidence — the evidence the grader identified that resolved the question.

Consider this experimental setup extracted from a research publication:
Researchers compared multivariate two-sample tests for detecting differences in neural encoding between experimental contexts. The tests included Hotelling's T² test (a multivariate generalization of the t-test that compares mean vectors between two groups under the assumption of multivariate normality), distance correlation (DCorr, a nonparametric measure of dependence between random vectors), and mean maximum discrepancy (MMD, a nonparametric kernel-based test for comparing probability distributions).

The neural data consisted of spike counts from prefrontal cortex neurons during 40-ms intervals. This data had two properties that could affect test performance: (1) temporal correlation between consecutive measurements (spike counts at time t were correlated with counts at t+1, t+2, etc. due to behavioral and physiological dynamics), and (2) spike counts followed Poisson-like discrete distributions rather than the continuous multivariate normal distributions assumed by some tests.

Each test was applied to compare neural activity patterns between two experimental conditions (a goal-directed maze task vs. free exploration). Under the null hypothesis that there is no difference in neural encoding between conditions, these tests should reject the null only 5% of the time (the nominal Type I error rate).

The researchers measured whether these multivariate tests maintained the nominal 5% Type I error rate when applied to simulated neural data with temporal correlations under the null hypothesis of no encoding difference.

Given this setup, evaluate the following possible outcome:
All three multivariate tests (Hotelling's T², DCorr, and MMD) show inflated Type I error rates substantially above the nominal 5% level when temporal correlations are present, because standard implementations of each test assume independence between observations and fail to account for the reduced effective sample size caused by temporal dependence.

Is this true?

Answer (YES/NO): YES